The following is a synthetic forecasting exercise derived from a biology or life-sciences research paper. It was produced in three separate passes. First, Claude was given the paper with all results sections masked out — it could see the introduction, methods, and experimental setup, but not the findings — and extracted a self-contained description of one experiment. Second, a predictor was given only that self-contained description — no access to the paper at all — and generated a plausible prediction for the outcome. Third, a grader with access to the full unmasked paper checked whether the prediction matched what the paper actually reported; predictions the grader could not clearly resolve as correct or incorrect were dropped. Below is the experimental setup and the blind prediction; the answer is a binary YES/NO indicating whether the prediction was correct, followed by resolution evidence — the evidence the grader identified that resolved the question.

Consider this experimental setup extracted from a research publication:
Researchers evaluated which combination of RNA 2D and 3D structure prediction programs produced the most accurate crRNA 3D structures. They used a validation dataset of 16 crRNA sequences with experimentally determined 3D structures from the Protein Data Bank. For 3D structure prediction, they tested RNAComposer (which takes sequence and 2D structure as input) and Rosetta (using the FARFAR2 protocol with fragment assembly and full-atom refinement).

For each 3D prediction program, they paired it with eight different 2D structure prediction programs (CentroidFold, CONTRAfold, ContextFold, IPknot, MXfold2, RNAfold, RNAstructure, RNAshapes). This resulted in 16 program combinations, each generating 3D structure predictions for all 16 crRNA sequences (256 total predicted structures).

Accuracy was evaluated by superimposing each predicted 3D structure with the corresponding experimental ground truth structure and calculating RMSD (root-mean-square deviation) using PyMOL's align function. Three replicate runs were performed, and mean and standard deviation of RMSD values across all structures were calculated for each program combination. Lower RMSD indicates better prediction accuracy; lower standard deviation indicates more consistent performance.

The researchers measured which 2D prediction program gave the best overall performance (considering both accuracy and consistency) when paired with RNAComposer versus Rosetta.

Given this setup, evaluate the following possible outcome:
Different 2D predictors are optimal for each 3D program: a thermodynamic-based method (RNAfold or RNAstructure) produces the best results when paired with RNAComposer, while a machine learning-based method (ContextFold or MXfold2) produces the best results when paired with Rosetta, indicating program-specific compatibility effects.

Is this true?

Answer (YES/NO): NO